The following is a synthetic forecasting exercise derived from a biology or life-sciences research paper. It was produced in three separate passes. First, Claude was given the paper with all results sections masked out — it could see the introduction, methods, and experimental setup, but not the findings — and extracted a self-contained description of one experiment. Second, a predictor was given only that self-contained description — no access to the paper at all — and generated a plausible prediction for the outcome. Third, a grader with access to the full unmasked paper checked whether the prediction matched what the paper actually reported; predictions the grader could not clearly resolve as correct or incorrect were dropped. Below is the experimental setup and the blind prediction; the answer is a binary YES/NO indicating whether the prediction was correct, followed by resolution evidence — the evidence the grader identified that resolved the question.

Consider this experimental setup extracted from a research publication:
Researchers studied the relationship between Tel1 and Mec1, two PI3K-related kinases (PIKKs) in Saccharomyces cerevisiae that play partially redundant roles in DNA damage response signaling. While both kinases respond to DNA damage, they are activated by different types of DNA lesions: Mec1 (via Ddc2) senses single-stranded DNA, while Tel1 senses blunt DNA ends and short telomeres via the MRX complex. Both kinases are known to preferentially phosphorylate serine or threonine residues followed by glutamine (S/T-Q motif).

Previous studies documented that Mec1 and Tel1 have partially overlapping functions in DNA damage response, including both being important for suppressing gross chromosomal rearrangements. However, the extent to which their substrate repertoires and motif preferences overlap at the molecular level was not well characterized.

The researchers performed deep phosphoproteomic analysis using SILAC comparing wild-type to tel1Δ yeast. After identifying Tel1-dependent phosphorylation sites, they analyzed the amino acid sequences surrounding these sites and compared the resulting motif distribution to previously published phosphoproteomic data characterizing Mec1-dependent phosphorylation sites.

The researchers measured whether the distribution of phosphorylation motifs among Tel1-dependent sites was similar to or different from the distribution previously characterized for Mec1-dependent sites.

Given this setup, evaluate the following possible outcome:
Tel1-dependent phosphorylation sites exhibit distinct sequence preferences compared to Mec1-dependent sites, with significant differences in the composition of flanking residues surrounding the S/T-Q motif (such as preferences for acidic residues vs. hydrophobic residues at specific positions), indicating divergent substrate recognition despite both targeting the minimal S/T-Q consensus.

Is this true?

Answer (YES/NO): YES